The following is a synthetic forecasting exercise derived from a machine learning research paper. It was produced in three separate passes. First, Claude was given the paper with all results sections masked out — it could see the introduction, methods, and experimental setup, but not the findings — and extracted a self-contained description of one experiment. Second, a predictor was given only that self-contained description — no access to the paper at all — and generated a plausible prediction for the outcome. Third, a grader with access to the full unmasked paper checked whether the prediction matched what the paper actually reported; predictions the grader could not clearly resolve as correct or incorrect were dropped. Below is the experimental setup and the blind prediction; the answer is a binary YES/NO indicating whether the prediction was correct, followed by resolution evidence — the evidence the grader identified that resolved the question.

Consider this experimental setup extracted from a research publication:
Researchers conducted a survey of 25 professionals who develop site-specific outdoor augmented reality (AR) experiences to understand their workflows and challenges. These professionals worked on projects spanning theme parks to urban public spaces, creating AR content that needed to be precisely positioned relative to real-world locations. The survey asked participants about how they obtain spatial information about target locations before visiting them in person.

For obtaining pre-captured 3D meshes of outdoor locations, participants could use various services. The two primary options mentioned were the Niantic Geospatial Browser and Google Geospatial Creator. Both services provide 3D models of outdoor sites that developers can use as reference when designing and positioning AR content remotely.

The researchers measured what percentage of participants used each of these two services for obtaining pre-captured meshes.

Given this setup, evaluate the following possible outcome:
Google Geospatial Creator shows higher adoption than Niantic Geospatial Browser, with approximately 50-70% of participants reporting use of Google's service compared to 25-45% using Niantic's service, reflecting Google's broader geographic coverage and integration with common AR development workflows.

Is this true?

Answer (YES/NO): NO